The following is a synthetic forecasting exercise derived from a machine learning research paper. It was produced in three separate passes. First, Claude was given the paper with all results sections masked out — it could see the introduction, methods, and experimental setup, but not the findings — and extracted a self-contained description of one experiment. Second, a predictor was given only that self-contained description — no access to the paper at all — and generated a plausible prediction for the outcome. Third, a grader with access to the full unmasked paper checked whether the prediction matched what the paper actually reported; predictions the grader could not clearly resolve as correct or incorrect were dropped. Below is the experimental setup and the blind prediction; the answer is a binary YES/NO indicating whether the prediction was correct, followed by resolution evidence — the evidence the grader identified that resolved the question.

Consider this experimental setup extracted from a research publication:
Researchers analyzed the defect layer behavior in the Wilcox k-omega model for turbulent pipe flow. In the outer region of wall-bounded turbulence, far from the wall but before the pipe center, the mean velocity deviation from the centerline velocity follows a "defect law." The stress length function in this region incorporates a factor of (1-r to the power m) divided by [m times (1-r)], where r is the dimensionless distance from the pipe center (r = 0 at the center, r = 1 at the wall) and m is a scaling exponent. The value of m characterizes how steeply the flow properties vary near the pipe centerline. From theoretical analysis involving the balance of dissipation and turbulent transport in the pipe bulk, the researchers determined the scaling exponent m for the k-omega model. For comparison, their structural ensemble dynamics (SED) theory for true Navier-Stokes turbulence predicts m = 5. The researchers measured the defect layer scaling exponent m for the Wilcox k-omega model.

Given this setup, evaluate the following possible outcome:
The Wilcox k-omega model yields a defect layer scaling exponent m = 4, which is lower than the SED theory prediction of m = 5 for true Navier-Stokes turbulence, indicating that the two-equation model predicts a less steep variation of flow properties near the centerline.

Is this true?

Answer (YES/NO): NO